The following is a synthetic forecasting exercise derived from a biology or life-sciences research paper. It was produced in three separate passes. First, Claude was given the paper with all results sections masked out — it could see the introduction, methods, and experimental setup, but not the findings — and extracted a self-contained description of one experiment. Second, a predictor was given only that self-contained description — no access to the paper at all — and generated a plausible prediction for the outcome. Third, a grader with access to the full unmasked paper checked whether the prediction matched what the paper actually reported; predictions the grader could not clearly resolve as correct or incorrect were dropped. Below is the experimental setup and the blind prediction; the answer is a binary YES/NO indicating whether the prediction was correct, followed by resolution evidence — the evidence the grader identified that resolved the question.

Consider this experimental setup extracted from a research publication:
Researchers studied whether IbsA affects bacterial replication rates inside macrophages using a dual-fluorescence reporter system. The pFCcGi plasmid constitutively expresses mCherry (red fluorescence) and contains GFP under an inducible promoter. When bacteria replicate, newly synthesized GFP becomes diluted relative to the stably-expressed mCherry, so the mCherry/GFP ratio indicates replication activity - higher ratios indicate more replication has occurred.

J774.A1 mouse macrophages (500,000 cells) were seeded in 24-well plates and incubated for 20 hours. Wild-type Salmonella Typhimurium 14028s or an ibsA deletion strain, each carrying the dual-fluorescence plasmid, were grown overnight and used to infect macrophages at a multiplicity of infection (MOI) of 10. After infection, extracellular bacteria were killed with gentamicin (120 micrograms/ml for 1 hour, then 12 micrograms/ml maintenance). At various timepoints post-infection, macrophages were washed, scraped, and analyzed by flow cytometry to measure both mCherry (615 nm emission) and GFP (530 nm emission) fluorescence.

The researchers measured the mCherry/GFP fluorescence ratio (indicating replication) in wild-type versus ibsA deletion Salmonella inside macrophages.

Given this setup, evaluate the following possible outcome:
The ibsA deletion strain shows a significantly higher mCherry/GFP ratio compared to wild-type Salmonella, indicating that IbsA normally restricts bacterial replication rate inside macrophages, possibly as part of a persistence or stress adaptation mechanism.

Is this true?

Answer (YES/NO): NO